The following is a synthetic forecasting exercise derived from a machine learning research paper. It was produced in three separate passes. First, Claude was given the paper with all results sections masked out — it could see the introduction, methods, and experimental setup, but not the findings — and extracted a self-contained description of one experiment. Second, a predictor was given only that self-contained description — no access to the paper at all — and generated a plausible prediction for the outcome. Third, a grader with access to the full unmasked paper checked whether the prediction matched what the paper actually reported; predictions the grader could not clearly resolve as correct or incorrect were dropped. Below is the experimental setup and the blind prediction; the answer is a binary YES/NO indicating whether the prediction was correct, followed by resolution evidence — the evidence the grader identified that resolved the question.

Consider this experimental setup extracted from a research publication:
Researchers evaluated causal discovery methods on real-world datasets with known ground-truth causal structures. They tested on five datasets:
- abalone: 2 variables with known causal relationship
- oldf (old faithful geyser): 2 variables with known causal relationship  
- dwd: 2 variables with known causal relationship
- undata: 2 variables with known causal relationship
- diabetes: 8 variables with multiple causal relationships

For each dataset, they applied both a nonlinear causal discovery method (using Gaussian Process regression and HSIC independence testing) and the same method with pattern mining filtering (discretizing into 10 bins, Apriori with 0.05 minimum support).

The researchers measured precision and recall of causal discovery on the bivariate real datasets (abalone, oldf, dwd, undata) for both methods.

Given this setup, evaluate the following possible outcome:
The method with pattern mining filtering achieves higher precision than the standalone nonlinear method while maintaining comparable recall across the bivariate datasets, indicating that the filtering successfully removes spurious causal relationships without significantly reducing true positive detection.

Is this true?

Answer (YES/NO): NO